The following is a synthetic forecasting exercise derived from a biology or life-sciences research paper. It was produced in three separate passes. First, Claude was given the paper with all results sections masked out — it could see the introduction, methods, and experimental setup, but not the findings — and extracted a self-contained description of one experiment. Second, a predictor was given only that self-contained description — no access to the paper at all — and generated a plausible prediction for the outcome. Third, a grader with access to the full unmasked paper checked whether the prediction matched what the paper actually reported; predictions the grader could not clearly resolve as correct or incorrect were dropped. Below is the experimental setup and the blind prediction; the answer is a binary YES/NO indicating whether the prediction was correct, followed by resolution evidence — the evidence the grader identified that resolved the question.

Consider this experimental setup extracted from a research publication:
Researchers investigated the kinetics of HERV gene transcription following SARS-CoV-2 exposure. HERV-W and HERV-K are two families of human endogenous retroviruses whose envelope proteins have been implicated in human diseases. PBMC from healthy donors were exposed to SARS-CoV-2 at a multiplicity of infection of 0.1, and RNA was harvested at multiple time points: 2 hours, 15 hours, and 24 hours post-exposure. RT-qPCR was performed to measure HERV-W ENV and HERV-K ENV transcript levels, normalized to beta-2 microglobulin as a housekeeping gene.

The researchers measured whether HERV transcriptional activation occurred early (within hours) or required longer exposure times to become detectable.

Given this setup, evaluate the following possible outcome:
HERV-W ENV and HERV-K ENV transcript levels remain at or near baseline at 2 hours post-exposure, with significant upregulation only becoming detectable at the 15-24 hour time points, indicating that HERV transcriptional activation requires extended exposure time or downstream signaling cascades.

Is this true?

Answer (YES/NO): NO